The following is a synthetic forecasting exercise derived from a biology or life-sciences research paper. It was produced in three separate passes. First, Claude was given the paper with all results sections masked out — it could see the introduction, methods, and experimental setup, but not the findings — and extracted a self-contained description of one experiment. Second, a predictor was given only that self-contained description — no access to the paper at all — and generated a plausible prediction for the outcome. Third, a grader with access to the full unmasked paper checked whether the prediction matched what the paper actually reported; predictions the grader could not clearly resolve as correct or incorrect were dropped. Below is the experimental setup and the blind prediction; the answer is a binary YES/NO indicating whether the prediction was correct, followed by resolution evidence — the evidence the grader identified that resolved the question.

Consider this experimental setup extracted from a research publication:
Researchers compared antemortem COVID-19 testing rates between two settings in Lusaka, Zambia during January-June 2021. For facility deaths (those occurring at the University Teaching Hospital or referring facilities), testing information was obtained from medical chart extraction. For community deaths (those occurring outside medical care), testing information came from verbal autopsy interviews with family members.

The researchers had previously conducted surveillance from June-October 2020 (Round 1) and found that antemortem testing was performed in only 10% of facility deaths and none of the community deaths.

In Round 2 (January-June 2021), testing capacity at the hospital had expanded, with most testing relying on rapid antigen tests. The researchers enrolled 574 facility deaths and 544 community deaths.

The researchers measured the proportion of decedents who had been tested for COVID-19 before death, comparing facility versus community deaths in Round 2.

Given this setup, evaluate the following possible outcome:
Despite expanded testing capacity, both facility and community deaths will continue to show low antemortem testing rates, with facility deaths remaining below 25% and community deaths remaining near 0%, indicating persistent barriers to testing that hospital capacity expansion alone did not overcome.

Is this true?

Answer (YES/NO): NO